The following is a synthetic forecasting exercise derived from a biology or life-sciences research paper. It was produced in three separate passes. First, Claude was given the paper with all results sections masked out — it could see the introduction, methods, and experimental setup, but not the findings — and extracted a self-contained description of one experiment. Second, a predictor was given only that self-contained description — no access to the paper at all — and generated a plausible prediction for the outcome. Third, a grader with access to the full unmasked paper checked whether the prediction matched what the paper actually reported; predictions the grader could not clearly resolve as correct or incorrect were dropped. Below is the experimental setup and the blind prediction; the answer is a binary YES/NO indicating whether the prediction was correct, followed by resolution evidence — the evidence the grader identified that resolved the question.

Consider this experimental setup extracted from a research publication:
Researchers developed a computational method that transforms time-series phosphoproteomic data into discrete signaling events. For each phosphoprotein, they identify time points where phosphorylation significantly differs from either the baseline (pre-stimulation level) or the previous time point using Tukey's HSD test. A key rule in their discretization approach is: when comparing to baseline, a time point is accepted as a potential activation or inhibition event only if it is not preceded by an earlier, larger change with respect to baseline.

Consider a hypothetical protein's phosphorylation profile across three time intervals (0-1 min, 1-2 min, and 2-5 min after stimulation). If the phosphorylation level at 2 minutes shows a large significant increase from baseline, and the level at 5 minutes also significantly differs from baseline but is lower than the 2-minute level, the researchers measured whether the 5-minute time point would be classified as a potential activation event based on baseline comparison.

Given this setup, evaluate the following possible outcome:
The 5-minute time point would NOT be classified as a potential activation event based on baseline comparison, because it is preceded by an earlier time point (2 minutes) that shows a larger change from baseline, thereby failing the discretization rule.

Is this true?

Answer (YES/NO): YES